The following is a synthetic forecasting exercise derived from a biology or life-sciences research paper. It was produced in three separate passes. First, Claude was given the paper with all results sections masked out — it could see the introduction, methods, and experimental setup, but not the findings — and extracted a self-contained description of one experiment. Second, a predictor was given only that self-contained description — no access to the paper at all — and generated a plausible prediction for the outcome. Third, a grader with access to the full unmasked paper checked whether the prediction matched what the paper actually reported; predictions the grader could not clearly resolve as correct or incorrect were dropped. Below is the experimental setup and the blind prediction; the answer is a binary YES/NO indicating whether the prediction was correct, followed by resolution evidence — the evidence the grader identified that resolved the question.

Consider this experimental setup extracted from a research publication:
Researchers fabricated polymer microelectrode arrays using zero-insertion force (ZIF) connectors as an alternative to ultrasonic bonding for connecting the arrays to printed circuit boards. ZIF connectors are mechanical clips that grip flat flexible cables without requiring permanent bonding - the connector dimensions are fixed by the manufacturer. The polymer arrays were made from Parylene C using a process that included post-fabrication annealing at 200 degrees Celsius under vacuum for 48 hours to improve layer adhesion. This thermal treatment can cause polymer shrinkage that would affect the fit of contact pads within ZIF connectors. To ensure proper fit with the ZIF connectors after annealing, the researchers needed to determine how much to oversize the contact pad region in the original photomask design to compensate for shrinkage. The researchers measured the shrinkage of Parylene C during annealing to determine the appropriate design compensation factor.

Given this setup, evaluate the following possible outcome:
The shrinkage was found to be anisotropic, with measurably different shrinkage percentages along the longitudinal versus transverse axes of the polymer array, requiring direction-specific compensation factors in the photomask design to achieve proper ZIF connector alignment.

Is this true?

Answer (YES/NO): NO